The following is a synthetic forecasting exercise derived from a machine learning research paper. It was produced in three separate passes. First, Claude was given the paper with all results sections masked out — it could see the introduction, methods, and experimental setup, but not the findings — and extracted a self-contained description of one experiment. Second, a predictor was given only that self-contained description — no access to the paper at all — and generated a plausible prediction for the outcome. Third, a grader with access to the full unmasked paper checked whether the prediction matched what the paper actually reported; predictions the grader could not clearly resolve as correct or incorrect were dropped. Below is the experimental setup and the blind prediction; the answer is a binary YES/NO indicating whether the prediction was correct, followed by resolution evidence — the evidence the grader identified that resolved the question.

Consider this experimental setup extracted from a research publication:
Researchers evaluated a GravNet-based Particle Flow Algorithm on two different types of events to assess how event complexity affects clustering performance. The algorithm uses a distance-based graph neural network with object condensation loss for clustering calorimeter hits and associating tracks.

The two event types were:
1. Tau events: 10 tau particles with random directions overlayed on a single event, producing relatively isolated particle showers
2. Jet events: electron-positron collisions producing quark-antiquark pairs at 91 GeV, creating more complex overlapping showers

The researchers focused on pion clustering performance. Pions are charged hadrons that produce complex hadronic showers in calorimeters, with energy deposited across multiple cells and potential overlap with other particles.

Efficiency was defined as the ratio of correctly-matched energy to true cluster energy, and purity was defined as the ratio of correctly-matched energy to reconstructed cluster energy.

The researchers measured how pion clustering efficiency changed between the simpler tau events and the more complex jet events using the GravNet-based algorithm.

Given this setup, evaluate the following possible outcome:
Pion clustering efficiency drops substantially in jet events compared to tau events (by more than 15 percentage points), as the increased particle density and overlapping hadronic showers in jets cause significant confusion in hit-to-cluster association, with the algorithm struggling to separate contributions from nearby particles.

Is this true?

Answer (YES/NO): NO